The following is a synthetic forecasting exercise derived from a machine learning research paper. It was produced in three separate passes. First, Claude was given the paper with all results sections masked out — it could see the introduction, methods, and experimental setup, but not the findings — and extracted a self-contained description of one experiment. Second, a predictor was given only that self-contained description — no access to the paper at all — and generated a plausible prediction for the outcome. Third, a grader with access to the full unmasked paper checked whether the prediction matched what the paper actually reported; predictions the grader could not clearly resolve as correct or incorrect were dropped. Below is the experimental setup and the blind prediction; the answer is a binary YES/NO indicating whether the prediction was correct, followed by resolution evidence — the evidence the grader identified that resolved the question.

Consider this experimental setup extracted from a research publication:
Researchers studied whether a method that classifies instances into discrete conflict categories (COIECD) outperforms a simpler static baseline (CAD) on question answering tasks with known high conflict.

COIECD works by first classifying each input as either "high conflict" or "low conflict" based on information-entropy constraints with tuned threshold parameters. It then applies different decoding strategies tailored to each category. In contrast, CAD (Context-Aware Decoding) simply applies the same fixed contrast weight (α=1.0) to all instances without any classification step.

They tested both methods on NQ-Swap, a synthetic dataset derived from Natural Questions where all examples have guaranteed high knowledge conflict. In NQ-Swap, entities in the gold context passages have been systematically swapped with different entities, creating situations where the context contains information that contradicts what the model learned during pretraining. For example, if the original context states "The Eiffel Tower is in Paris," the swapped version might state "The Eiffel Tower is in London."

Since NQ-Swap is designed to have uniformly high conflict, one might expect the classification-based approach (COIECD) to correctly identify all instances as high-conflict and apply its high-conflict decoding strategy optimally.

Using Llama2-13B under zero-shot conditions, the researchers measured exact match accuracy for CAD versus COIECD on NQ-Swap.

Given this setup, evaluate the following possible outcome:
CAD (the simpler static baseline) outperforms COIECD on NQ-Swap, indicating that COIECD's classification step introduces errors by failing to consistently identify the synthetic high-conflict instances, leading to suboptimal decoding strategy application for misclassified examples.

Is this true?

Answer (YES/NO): YES